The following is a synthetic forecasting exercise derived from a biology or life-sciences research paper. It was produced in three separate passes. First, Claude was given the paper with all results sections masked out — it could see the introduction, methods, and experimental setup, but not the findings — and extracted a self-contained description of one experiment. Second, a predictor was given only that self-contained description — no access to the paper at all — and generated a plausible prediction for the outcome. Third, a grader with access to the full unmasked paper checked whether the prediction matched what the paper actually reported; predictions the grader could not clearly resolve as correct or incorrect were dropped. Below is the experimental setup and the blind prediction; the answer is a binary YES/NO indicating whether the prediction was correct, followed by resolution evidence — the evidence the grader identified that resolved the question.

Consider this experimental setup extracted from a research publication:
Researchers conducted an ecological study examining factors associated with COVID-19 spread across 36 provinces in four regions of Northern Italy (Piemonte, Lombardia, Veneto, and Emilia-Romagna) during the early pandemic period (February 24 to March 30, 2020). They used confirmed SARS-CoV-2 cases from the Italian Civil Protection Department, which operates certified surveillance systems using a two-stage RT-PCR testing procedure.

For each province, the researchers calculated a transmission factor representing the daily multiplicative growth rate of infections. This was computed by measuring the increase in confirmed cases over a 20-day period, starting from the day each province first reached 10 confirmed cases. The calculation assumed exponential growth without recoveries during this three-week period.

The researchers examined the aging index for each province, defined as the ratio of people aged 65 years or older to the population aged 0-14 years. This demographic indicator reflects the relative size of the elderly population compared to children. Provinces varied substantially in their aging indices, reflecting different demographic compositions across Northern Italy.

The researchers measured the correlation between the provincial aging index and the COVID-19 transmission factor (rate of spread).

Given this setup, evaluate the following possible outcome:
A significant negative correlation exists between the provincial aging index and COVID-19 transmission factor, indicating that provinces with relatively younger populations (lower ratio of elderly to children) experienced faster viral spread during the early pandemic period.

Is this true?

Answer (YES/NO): YES